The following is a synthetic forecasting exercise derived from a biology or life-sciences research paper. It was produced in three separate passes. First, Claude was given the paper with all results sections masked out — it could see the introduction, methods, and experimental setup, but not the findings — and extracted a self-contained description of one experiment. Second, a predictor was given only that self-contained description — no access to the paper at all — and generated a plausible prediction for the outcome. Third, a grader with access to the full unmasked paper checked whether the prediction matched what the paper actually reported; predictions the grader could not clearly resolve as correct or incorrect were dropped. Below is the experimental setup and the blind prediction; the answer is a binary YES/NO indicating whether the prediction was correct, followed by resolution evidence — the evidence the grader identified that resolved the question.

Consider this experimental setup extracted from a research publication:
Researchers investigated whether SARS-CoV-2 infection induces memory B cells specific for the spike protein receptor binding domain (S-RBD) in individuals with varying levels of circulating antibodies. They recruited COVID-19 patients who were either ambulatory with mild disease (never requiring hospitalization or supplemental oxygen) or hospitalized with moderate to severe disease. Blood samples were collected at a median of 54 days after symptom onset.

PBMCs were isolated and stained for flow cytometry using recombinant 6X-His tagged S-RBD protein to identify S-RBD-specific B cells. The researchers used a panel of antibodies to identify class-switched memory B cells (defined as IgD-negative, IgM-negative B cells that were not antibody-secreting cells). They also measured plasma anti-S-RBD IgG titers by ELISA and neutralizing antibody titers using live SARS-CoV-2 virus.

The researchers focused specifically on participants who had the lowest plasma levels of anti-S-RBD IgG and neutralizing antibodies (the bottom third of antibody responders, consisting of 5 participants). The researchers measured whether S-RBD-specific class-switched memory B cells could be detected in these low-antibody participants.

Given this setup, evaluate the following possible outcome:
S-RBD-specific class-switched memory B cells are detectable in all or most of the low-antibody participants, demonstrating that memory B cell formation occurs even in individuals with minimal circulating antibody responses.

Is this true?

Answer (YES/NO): YES